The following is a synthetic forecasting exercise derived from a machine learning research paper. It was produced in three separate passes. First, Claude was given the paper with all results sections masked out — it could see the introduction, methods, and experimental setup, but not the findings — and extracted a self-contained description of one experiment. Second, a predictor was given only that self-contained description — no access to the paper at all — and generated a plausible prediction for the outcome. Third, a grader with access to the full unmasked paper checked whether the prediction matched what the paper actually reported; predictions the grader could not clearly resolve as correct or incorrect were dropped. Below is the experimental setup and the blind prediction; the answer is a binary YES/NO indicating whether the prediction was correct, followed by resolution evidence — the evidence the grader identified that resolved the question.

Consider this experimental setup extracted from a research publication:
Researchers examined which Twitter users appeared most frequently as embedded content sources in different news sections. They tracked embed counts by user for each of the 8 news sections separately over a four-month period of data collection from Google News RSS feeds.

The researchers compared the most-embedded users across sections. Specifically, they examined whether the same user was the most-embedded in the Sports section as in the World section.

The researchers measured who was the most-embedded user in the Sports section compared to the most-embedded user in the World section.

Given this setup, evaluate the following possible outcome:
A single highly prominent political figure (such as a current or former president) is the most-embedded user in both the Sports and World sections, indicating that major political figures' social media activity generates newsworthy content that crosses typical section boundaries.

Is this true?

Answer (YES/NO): NO